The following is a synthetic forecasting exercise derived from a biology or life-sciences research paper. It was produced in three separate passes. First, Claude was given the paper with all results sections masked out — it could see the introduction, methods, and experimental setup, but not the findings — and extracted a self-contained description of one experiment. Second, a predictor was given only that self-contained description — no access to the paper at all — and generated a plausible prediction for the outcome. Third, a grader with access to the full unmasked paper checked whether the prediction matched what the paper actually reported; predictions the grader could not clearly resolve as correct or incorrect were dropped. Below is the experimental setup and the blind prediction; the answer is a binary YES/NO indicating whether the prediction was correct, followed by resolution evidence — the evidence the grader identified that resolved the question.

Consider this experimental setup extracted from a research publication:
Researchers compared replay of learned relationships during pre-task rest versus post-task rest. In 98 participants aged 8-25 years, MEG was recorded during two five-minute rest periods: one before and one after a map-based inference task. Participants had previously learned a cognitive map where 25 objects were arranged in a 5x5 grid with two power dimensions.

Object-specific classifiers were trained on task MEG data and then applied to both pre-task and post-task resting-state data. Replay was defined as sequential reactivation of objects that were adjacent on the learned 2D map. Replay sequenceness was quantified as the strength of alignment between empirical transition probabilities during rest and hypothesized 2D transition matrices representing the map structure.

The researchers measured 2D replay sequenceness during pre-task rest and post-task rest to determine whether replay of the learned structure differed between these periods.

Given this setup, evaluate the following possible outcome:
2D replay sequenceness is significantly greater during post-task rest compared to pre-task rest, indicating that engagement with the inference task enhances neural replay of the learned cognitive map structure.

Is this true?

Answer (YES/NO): YES